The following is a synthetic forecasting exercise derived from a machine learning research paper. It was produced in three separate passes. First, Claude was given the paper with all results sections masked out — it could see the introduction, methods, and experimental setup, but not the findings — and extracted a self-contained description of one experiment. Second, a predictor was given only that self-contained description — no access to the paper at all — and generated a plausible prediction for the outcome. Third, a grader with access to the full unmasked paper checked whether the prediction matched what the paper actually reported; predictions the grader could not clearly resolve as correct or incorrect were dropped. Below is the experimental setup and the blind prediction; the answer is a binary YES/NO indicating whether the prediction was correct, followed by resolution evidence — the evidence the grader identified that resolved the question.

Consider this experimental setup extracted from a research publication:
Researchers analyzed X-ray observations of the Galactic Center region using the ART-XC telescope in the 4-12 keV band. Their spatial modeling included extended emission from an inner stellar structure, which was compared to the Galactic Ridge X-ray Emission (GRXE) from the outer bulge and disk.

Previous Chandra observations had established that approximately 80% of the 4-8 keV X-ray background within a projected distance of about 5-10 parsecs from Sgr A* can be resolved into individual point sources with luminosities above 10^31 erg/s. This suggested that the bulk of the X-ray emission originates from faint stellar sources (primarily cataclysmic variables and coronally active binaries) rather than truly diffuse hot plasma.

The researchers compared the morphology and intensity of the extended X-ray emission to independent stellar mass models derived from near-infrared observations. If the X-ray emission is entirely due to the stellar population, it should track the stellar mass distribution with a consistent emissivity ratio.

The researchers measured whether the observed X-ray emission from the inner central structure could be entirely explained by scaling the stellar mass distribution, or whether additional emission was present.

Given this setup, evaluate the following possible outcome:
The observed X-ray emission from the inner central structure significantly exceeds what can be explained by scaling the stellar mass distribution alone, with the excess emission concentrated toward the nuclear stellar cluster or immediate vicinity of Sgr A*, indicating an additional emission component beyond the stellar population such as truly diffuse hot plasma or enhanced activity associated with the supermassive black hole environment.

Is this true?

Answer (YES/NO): NO